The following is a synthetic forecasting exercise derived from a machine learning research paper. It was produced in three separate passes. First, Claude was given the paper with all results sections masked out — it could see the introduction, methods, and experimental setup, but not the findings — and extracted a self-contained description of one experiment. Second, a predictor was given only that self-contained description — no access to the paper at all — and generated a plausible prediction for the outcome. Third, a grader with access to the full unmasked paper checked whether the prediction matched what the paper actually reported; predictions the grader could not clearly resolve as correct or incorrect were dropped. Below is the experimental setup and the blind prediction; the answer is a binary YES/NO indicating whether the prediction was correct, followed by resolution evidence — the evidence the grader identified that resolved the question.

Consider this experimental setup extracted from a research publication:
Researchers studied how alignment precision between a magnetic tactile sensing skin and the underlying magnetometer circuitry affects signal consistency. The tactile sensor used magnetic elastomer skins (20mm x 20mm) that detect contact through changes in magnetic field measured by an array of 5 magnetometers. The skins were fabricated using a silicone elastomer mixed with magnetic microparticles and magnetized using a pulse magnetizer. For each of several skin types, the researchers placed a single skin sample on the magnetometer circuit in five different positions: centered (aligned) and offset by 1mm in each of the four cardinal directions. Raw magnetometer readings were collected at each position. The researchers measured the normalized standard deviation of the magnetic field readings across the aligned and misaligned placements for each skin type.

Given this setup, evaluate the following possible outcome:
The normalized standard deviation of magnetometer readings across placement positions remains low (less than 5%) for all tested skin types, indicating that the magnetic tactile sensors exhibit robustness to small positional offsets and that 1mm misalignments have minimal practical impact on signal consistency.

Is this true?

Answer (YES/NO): NO